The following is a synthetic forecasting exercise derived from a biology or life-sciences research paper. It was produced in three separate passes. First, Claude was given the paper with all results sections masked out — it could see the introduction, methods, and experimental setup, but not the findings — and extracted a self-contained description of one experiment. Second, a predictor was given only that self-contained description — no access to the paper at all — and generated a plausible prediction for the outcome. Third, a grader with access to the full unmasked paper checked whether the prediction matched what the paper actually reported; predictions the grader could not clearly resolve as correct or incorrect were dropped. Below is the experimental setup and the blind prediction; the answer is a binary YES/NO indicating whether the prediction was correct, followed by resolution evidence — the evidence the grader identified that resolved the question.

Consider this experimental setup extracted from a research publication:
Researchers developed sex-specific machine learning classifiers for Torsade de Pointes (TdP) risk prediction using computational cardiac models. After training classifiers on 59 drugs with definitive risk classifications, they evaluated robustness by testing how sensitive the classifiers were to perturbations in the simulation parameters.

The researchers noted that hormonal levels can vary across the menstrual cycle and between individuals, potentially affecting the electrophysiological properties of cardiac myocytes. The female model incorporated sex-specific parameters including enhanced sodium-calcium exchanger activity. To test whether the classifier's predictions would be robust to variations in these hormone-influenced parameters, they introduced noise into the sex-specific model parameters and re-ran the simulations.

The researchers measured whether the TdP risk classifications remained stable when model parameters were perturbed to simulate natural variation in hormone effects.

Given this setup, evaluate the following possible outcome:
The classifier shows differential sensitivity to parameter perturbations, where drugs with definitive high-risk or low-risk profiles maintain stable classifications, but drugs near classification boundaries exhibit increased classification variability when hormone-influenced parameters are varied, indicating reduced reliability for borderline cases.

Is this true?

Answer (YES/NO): NO